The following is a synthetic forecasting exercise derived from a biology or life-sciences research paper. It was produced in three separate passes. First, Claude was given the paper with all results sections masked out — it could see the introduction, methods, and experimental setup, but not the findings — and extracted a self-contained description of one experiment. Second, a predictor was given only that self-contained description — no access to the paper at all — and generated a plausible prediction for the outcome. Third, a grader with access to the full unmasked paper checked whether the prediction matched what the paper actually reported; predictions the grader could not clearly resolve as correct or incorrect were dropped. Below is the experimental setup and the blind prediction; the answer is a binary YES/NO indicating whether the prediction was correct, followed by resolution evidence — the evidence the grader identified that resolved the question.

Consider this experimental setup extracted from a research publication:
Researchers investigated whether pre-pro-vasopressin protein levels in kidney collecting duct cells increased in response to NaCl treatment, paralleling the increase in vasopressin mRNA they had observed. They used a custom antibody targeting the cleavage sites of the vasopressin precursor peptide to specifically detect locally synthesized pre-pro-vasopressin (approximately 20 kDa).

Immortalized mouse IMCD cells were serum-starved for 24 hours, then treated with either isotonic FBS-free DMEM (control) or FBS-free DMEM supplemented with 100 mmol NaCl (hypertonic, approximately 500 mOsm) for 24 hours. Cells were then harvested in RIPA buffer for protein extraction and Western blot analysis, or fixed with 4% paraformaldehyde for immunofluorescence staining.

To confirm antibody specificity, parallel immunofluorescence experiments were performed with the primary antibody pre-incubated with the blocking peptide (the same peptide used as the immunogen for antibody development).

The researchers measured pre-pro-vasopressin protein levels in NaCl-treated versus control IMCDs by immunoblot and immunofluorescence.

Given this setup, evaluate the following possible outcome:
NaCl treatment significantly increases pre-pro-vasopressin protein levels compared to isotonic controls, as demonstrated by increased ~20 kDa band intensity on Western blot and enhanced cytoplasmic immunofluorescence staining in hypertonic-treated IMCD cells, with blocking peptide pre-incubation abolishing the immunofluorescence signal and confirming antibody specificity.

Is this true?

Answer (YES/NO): YES